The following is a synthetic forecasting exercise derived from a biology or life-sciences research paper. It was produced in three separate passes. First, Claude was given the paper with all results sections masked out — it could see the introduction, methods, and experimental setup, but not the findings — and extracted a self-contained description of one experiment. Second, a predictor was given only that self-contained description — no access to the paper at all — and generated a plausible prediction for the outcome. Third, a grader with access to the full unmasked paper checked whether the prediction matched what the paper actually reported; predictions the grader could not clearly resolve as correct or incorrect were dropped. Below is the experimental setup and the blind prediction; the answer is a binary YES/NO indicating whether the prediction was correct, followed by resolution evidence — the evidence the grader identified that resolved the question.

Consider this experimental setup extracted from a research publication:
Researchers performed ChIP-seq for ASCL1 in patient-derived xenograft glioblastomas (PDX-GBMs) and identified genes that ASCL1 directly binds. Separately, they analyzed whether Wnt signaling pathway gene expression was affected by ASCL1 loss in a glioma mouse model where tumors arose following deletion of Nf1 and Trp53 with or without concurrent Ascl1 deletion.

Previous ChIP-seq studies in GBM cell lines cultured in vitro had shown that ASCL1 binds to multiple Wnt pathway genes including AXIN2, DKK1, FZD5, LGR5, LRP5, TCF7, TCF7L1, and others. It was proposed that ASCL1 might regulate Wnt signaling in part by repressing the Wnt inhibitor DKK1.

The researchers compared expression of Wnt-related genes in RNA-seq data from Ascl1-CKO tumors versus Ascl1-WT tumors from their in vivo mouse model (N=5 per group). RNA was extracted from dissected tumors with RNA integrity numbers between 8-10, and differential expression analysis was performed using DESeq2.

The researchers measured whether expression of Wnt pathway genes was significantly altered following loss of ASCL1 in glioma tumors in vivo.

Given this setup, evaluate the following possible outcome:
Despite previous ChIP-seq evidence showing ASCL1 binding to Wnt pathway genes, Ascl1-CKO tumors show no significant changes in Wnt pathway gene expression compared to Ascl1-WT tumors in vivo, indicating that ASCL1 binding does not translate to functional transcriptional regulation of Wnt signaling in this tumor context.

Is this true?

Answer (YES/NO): YES